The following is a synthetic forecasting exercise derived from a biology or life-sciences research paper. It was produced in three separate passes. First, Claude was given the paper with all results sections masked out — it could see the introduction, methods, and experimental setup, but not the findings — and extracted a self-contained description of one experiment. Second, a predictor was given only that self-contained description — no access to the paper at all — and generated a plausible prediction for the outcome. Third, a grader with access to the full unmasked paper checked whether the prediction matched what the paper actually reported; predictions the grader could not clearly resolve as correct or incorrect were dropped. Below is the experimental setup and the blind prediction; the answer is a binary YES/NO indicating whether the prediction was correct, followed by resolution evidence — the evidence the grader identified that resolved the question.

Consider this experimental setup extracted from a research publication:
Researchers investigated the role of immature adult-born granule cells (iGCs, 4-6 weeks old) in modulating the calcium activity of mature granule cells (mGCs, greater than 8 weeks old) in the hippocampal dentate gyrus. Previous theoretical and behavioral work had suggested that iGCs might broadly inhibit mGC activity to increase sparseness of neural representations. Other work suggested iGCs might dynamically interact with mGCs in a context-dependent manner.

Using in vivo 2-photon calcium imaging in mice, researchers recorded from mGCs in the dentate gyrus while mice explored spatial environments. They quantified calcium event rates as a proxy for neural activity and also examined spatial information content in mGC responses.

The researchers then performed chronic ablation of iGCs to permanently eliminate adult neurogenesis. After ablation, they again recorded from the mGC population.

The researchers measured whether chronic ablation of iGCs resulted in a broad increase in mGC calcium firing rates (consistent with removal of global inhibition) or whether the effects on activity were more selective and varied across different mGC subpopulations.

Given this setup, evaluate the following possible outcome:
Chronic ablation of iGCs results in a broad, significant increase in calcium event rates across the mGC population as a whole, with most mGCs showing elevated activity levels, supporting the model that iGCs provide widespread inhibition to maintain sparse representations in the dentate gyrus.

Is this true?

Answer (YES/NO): NO